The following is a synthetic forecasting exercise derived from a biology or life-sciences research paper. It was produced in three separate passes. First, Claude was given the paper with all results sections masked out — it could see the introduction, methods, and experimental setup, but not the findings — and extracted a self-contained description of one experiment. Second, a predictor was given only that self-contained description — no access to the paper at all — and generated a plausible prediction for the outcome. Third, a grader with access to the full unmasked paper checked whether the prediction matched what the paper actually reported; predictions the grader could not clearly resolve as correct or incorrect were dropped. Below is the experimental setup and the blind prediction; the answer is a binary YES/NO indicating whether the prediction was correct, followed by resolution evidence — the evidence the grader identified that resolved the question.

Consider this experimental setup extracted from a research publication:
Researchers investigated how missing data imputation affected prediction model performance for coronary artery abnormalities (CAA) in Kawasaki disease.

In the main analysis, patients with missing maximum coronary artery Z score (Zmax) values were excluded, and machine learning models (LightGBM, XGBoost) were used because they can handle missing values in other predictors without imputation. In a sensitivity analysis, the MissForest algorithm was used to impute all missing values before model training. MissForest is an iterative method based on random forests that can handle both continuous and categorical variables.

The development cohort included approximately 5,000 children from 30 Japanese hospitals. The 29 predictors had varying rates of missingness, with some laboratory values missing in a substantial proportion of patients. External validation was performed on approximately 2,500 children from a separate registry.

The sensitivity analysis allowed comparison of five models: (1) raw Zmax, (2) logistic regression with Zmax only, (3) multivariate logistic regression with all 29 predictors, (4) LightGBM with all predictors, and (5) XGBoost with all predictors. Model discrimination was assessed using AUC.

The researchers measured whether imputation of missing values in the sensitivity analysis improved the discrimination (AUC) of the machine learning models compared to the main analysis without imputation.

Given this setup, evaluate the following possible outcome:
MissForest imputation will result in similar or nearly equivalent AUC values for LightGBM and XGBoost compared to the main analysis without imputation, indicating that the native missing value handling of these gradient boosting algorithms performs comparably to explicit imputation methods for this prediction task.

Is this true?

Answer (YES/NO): YES